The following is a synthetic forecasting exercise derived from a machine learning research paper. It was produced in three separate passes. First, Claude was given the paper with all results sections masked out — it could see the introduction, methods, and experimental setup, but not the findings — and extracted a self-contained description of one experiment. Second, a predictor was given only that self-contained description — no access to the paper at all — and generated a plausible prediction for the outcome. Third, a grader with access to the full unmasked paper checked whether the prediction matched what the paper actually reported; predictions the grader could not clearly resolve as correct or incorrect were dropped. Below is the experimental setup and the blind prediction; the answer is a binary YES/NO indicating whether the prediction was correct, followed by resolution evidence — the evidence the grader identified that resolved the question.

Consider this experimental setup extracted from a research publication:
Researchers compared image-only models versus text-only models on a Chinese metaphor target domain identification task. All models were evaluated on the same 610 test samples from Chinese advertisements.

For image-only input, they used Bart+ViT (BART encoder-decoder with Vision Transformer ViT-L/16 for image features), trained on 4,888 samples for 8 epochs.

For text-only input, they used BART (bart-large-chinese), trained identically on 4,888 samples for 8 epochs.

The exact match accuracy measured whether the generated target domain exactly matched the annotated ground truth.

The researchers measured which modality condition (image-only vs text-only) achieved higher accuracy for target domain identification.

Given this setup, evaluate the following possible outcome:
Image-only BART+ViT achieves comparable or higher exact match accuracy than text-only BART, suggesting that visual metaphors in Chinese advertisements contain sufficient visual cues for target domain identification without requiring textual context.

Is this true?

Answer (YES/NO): YES